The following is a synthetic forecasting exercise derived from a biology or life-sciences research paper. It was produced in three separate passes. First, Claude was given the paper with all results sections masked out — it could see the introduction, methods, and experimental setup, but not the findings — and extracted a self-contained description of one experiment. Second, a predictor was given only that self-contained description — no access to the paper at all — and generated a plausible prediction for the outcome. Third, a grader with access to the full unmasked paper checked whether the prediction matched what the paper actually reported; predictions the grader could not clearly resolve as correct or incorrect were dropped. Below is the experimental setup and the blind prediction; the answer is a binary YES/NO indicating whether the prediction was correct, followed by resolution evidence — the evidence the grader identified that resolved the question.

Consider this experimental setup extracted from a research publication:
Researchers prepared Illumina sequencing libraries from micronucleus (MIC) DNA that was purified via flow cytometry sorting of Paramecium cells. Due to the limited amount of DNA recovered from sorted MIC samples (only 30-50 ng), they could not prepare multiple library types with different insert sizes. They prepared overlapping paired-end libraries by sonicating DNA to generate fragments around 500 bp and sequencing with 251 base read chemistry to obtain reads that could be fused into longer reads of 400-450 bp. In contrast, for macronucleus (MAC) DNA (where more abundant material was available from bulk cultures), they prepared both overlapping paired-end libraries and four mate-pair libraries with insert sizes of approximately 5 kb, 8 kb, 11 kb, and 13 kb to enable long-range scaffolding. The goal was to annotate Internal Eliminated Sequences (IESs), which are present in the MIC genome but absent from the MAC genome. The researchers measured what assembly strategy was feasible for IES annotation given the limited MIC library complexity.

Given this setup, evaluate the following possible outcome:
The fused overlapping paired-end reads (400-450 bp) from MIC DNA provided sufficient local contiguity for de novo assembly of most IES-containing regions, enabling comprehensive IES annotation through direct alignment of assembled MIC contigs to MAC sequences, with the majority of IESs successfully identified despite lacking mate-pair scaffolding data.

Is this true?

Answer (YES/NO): YES